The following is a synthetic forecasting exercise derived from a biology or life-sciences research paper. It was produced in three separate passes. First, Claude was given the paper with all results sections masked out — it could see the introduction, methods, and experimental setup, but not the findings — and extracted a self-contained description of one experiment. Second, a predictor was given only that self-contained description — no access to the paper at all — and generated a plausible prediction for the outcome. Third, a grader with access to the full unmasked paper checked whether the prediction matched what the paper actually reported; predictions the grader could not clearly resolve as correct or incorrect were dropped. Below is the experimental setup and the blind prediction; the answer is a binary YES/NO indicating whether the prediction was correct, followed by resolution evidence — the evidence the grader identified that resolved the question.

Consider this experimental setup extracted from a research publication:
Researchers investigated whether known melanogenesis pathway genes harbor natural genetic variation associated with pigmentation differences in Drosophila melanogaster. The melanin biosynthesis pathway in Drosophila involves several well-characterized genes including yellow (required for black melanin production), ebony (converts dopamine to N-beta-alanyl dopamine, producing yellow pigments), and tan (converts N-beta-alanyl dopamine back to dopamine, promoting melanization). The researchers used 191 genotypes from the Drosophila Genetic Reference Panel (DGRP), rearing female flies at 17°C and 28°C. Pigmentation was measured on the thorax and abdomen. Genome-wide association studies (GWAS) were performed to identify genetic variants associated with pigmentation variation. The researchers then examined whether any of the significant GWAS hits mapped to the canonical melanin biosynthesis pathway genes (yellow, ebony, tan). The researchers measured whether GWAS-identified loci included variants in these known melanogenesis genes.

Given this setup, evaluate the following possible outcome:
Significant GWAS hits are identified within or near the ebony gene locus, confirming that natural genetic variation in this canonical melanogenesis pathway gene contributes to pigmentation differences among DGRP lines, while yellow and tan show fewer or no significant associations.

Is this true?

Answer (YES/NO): NO